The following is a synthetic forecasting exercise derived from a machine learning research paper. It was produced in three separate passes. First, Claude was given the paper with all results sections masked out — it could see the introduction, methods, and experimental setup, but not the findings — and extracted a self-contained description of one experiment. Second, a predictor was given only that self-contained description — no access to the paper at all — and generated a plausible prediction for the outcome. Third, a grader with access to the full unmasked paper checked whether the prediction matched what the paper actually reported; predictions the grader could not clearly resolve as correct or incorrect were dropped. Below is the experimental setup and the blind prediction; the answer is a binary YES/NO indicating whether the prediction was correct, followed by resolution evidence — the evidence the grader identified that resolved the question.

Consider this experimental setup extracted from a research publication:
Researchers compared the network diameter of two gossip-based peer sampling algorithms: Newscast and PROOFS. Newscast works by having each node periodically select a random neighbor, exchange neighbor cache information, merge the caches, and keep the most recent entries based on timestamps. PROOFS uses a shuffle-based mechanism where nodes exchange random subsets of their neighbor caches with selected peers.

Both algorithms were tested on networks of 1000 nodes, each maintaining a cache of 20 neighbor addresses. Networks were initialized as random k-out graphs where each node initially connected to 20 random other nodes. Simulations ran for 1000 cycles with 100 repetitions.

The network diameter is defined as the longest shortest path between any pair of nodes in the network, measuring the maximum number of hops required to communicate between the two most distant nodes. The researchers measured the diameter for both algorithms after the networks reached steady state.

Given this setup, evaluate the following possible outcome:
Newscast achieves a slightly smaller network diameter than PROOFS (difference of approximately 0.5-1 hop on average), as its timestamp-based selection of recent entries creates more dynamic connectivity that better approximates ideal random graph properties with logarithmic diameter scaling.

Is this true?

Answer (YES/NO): NO